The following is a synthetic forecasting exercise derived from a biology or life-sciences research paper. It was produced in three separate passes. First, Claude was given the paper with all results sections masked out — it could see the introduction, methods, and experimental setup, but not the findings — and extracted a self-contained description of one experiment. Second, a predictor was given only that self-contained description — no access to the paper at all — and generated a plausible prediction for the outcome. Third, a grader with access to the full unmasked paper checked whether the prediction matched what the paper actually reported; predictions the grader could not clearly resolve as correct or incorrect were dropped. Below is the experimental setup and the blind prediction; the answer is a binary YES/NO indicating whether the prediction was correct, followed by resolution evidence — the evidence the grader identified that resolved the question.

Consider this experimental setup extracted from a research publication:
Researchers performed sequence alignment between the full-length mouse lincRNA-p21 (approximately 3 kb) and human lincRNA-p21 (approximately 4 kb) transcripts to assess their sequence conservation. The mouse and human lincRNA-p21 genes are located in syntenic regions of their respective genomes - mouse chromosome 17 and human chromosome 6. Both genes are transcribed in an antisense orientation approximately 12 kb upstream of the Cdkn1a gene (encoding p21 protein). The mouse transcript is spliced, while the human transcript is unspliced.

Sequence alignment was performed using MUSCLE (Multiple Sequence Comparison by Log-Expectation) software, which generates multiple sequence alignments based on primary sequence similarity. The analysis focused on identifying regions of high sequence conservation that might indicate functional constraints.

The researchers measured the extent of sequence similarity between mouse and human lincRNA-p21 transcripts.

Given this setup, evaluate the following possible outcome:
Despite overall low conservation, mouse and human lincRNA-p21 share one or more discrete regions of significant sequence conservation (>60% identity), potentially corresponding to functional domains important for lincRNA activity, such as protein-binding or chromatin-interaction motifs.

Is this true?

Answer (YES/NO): YES